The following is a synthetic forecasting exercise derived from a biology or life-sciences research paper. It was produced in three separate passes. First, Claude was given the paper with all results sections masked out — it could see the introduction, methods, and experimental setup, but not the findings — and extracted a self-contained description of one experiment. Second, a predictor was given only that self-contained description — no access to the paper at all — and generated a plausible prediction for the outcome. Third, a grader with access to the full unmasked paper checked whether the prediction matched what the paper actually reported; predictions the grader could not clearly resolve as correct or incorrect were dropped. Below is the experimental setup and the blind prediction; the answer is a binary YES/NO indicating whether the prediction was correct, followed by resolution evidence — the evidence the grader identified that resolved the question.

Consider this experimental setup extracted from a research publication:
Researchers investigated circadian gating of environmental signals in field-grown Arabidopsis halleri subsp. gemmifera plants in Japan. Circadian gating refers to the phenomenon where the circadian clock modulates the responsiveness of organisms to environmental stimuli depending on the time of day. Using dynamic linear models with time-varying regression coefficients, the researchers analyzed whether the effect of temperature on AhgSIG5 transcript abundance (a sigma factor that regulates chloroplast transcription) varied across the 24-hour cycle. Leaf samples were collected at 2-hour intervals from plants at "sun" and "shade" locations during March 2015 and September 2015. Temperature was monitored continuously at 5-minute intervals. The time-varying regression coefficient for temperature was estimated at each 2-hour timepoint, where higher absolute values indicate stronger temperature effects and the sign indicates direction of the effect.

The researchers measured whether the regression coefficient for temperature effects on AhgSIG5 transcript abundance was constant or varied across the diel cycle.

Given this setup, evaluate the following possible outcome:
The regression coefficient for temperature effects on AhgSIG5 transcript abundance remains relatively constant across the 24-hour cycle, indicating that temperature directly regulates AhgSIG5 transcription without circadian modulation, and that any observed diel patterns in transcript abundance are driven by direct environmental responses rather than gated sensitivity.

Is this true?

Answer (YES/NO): NO